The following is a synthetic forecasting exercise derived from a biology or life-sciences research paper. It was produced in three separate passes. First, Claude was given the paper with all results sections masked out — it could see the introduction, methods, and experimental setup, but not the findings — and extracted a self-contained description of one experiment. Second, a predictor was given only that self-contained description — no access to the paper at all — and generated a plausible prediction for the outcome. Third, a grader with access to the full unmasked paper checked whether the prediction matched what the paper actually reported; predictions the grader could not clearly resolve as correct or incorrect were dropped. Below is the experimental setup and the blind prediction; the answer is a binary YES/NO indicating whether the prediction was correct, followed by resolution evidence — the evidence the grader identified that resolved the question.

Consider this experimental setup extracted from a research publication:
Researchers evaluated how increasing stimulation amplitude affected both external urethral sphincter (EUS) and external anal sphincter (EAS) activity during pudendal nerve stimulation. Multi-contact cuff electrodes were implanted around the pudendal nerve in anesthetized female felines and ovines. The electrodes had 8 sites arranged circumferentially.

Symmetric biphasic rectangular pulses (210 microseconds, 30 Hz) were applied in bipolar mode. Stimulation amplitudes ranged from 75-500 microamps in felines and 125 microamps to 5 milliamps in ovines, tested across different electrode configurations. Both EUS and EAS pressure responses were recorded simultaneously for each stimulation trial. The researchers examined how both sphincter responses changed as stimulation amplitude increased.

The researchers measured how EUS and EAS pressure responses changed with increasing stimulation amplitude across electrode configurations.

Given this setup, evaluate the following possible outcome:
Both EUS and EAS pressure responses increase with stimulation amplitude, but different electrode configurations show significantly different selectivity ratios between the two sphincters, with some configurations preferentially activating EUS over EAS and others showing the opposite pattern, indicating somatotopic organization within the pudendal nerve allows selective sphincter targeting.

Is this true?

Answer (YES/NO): YES